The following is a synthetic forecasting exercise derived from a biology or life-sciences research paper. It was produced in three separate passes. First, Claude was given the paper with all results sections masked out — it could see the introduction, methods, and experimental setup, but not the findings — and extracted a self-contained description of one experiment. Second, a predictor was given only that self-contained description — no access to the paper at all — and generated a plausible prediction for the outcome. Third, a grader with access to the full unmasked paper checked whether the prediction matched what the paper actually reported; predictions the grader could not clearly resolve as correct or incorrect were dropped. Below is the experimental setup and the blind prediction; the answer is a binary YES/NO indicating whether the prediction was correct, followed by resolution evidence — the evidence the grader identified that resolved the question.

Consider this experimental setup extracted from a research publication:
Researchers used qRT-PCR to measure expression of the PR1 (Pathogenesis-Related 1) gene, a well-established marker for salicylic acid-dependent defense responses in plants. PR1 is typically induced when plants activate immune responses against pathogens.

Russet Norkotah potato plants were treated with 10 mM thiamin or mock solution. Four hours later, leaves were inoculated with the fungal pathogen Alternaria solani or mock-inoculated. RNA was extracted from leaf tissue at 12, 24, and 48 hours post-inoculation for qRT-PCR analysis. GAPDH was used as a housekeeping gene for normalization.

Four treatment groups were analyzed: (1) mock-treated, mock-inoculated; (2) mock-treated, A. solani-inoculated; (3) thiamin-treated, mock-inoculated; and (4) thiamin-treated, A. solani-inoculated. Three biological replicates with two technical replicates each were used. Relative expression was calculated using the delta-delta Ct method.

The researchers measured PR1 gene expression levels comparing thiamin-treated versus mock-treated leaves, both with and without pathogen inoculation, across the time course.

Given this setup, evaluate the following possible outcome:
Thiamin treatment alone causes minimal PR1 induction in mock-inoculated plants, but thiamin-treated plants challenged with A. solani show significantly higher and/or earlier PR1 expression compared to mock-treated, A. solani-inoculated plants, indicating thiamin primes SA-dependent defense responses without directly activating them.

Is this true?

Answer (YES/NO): NO